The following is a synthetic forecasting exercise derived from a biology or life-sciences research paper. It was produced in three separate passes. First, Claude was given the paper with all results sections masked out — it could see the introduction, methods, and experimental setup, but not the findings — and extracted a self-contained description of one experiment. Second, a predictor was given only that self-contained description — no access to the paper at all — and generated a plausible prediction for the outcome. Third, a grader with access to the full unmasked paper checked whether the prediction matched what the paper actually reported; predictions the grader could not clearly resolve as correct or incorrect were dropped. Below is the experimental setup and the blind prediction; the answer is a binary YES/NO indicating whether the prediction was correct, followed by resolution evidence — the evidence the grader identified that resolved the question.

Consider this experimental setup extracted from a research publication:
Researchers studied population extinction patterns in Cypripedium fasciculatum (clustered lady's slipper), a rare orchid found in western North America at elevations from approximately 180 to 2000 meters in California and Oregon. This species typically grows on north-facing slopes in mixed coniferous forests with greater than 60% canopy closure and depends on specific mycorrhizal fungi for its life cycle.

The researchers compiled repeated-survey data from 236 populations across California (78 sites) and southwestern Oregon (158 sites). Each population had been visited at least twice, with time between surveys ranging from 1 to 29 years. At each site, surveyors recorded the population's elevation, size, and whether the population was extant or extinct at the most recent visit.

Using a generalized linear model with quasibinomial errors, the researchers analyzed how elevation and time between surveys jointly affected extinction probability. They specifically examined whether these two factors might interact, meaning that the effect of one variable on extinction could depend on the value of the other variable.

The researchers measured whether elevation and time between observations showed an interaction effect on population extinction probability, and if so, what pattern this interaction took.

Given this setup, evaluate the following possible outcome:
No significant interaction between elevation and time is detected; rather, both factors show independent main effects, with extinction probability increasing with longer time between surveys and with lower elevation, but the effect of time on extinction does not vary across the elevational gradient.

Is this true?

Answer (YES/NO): NO